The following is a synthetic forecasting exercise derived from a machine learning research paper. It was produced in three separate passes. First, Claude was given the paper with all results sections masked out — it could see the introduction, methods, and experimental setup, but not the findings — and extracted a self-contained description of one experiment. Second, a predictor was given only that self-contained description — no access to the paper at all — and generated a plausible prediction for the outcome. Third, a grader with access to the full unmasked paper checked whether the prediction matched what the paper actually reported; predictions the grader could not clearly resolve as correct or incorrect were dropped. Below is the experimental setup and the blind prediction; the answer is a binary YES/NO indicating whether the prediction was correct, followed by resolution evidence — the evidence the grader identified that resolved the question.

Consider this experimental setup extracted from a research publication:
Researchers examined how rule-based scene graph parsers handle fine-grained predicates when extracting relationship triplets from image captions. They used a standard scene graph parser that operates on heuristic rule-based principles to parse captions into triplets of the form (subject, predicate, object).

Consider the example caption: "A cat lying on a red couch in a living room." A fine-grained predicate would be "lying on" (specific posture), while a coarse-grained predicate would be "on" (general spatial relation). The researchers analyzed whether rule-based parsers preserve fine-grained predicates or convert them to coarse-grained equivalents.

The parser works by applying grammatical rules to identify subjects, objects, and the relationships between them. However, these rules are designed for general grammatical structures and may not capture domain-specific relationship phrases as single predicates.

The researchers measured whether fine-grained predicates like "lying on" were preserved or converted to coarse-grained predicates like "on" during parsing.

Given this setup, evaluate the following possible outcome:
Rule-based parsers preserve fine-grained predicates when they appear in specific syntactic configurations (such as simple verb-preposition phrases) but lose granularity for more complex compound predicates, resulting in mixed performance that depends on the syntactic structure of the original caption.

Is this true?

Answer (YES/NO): NO